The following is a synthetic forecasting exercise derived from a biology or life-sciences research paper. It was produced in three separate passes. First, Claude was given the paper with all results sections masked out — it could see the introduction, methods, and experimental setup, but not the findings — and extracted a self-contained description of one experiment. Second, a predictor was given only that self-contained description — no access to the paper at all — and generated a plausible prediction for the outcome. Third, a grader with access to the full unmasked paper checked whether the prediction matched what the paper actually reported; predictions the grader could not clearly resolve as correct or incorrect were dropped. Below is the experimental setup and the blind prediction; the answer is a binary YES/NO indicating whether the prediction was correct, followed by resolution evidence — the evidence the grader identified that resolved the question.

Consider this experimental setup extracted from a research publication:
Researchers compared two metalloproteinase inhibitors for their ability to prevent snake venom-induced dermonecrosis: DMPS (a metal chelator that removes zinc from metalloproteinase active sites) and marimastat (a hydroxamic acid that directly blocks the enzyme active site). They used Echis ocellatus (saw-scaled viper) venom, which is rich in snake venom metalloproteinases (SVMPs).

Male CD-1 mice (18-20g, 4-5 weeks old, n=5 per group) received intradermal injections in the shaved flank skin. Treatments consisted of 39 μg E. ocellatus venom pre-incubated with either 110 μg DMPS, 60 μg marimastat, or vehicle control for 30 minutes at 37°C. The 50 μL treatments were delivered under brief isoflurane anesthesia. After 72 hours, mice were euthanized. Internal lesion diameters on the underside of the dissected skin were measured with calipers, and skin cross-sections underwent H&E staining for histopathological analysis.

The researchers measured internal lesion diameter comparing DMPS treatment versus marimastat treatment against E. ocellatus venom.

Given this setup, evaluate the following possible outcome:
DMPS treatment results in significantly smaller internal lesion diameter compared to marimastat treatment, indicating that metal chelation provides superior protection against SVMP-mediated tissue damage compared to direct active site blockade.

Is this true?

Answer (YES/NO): NO